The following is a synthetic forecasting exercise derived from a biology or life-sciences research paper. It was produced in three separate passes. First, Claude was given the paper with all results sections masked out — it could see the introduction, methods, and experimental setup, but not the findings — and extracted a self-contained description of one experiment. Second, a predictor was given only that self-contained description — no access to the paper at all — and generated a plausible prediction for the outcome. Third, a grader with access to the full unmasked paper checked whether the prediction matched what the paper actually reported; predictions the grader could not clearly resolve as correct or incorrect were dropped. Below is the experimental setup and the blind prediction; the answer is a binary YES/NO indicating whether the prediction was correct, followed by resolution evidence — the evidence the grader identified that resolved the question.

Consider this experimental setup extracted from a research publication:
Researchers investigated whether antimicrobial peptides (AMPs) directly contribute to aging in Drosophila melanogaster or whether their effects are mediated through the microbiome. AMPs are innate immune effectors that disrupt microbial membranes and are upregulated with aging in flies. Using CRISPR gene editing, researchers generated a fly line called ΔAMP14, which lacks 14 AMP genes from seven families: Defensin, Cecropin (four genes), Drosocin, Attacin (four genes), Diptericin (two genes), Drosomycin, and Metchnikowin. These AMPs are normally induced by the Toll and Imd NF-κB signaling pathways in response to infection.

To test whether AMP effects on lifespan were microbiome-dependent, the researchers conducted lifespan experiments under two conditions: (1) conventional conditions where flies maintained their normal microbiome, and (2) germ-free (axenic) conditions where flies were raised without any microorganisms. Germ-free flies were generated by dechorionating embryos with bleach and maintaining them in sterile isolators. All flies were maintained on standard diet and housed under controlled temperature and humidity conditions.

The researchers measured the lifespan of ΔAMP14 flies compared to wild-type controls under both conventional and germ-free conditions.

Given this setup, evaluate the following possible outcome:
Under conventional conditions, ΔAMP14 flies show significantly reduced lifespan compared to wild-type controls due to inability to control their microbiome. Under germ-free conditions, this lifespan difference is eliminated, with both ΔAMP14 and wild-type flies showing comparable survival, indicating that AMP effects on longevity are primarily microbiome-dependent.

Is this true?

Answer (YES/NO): NO